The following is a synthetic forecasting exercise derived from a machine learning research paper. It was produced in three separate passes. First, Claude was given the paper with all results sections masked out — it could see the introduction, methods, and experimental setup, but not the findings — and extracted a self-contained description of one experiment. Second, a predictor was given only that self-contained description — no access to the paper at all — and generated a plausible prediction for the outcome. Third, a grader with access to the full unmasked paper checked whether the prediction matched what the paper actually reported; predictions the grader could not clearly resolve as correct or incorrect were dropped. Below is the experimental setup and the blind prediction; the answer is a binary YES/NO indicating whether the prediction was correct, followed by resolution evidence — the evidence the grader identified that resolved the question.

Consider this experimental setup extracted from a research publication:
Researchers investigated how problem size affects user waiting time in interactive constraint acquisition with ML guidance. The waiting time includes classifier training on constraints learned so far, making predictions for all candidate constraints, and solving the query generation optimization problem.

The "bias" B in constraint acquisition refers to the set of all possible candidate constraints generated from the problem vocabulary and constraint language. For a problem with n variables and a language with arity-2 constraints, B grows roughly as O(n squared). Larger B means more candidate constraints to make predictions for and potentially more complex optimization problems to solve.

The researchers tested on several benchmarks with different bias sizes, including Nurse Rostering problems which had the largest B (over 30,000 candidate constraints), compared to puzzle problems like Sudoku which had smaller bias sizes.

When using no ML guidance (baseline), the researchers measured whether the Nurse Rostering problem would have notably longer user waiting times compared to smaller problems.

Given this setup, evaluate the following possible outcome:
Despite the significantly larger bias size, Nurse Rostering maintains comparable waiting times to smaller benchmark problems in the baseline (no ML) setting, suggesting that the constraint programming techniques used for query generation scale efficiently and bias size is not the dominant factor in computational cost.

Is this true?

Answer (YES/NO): NO